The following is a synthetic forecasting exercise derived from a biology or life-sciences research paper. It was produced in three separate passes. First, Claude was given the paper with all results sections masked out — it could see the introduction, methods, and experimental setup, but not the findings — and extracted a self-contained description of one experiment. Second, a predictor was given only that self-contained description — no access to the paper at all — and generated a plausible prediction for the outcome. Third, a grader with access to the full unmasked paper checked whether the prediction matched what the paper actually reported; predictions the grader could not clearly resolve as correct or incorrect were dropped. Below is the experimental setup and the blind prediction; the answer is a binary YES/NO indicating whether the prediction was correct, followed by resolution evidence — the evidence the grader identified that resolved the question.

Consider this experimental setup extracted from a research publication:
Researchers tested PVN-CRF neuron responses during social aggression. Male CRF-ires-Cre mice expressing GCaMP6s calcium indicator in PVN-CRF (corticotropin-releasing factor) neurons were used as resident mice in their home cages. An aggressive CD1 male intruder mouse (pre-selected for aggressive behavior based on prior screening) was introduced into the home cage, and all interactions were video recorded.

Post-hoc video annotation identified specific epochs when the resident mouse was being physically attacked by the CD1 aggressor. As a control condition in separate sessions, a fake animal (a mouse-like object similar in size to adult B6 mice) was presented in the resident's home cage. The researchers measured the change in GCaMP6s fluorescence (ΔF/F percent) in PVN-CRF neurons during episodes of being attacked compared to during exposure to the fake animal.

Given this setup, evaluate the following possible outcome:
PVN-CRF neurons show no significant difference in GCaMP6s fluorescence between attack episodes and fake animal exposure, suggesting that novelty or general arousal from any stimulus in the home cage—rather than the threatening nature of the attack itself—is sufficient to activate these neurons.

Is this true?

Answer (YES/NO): NO